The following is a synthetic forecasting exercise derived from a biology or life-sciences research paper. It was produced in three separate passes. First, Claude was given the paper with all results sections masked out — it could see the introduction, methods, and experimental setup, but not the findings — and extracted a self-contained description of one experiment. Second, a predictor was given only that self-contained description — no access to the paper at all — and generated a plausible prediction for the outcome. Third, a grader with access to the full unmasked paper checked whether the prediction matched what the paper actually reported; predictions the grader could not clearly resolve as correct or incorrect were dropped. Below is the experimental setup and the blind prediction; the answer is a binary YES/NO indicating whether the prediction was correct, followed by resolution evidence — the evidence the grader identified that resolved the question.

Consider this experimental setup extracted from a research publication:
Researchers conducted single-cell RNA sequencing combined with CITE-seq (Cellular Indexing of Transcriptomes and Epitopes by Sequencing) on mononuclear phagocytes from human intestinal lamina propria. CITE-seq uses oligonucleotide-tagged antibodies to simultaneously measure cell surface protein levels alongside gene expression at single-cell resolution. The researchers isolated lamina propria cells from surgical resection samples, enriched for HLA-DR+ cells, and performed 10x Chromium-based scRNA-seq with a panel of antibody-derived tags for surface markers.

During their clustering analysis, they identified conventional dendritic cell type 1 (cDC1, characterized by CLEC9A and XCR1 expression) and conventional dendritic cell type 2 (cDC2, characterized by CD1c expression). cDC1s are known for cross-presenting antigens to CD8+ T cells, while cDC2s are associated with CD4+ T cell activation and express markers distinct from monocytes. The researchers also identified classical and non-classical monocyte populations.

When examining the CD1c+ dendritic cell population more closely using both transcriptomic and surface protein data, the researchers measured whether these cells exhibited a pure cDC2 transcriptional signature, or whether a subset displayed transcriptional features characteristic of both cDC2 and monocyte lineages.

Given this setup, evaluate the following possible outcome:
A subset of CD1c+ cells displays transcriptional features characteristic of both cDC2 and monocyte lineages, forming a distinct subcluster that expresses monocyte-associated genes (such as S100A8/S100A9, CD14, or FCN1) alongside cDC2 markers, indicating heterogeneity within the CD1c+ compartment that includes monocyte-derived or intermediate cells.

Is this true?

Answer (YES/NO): YES